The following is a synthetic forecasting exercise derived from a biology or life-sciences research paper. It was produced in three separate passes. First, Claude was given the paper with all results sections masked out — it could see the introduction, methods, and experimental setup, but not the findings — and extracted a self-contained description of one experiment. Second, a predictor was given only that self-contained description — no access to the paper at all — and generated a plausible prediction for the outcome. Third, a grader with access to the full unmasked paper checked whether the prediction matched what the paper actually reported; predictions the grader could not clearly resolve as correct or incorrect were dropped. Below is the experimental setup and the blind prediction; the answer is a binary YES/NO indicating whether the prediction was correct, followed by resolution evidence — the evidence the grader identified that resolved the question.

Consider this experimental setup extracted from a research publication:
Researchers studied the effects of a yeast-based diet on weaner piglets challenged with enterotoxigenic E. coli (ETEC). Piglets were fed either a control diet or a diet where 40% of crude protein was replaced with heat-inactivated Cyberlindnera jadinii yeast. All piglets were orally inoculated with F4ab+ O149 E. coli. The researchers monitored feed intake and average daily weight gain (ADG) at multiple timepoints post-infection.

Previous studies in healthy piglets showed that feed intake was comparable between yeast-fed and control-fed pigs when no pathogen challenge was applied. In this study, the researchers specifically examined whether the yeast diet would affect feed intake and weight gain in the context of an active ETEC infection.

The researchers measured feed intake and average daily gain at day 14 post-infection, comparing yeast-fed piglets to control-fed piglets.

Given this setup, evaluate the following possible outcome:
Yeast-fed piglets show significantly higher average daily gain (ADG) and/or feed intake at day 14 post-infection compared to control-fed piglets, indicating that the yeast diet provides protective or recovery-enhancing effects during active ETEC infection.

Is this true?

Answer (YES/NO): NO